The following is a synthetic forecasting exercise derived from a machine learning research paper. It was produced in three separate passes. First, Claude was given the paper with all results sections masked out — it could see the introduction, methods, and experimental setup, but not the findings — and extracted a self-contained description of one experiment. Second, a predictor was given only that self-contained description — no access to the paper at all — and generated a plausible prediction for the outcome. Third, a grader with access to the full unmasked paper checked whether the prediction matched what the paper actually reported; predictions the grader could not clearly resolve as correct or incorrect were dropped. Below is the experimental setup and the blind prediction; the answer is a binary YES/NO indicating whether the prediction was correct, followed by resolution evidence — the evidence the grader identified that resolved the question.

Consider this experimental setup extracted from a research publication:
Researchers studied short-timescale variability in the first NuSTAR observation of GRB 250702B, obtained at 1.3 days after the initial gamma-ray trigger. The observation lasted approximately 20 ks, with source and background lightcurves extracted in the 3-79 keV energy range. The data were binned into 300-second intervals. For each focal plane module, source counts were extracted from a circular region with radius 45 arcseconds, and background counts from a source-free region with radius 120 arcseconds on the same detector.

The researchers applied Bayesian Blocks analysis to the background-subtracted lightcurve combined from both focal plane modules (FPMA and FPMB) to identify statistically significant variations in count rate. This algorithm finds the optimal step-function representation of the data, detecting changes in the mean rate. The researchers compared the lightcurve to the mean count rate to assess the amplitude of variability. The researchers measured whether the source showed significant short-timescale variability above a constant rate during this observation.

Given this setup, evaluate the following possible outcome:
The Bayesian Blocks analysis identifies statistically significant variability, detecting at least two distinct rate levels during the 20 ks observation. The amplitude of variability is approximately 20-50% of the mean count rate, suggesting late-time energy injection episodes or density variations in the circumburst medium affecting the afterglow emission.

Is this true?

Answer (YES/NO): NO